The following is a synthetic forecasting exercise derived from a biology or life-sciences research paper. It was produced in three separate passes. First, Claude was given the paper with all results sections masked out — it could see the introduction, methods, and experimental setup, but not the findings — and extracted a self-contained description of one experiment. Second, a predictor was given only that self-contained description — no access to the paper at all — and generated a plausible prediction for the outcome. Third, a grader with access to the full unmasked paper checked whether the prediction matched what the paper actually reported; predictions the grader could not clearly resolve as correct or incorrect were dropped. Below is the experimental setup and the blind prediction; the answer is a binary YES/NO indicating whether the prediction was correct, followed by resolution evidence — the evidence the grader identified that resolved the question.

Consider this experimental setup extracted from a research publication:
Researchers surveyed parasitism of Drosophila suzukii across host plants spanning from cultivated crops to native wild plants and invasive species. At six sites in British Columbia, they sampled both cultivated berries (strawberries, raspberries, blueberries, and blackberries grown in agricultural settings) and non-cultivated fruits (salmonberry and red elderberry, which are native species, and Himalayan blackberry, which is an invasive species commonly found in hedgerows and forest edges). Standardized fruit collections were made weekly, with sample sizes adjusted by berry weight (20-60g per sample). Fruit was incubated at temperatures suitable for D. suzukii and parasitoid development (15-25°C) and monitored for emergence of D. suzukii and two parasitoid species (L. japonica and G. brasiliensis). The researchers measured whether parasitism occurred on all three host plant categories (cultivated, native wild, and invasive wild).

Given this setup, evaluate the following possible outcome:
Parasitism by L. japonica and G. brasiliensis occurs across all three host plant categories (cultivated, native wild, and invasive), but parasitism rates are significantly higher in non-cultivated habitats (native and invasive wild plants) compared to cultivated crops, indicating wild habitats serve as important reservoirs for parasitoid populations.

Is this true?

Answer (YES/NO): NO